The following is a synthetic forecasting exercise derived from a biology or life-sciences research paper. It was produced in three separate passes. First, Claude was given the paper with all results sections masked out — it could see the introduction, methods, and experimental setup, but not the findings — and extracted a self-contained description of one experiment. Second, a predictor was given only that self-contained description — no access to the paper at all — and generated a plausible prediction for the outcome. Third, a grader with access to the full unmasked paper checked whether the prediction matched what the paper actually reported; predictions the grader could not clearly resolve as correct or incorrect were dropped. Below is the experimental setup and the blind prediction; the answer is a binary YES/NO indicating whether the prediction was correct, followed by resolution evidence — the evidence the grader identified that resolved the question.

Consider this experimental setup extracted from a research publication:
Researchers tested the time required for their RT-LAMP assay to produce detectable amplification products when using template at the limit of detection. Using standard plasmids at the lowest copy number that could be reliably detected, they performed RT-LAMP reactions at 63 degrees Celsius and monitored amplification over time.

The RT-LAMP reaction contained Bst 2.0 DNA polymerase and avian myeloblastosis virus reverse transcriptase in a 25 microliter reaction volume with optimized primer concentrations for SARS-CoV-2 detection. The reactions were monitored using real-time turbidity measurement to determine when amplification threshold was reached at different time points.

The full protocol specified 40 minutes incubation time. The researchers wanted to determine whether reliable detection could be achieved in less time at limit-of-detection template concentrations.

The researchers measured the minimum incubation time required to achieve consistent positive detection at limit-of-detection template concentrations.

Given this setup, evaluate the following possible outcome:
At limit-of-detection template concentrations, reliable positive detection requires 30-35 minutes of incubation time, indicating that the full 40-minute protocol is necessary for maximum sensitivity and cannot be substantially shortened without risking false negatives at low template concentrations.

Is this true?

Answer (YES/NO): YES